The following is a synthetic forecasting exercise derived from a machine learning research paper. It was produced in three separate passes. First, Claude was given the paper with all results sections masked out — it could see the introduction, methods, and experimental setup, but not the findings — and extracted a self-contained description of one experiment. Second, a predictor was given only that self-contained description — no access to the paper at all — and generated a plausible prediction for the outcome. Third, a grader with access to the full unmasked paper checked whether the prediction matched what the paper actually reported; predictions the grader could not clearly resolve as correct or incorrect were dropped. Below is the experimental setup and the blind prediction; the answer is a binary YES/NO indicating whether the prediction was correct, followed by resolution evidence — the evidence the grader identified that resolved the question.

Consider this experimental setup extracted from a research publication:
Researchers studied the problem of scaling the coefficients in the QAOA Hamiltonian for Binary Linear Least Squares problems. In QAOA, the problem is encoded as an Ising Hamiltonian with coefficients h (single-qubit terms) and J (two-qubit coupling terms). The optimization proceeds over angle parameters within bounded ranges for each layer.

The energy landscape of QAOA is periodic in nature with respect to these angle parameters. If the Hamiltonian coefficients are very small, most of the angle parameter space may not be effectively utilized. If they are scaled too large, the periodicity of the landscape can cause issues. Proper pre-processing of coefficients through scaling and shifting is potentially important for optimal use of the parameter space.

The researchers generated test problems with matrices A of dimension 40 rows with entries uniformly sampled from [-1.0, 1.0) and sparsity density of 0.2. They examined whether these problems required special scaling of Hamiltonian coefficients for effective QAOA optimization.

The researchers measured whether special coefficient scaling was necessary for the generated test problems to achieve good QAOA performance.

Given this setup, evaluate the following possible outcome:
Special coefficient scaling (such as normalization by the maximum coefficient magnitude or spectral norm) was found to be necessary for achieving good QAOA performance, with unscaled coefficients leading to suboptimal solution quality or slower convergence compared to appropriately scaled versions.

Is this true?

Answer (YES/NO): NO